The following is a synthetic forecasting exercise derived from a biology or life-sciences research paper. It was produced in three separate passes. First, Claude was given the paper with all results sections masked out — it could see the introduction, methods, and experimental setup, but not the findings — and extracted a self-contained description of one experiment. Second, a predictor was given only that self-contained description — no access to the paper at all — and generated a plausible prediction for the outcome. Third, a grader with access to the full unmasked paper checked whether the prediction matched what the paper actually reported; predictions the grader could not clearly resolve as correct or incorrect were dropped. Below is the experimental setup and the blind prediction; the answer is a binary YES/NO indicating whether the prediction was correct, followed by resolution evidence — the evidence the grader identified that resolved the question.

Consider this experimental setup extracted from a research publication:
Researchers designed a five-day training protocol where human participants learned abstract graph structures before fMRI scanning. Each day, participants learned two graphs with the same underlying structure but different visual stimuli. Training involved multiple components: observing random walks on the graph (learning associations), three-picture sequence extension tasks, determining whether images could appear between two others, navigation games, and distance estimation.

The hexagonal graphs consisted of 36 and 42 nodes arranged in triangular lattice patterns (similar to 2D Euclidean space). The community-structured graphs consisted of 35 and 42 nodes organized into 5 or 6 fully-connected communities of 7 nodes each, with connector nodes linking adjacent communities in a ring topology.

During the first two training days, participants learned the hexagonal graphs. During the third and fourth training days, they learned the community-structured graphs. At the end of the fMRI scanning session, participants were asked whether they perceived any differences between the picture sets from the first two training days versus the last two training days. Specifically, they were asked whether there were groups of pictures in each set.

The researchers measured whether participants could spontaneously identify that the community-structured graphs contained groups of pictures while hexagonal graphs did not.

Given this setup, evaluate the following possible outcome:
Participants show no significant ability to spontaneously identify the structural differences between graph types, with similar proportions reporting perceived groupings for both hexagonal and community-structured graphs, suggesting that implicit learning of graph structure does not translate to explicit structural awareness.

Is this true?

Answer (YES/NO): NO